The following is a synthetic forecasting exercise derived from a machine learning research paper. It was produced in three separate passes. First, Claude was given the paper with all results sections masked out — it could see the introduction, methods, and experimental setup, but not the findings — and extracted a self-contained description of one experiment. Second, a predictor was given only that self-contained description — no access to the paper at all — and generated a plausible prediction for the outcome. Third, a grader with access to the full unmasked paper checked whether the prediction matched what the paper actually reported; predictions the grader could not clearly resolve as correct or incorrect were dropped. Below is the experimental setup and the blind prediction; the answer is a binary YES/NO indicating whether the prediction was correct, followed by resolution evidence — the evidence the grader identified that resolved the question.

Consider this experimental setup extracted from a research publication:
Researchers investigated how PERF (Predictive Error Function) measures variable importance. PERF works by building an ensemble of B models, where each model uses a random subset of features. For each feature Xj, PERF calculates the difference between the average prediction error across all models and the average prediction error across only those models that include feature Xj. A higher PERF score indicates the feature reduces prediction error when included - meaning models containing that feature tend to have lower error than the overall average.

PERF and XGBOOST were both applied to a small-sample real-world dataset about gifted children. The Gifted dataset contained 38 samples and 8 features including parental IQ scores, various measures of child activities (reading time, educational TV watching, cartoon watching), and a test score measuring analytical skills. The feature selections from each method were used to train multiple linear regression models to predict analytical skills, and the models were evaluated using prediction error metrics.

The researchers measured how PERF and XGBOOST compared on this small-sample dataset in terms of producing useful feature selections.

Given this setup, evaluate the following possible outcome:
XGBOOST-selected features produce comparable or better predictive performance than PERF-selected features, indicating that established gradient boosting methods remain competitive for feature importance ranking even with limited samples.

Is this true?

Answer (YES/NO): NO